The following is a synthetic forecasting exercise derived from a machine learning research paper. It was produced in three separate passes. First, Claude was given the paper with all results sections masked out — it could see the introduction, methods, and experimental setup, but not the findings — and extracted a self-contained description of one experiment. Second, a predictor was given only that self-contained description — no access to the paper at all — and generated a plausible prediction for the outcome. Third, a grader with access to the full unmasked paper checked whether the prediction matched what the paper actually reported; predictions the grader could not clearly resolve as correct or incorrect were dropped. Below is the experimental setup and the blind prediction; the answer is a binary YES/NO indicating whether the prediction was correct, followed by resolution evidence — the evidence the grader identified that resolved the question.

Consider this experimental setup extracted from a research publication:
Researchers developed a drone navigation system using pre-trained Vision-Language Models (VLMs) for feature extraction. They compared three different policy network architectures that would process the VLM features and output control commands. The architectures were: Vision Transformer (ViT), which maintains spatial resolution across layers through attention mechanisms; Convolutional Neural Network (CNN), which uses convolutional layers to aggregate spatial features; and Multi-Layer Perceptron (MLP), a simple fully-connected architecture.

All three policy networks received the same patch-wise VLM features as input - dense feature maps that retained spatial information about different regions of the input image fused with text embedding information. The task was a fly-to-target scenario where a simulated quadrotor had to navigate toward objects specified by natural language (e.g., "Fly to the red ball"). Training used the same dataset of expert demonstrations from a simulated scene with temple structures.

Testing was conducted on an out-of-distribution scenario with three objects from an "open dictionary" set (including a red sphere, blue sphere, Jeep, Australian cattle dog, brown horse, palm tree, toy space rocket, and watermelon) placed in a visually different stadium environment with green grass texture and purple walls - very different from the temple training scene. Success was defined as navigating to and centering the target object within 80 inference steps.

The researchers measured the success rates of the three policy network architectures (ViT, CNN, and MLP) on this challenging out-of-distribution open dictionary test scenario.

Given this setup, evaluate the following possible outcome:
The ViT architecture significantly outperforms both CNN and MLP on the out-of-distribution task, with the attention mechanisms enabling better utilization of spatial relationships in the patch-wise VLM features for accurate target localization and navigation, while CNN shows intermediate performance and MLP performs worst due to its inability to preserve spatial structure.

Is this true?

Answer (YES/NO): YES